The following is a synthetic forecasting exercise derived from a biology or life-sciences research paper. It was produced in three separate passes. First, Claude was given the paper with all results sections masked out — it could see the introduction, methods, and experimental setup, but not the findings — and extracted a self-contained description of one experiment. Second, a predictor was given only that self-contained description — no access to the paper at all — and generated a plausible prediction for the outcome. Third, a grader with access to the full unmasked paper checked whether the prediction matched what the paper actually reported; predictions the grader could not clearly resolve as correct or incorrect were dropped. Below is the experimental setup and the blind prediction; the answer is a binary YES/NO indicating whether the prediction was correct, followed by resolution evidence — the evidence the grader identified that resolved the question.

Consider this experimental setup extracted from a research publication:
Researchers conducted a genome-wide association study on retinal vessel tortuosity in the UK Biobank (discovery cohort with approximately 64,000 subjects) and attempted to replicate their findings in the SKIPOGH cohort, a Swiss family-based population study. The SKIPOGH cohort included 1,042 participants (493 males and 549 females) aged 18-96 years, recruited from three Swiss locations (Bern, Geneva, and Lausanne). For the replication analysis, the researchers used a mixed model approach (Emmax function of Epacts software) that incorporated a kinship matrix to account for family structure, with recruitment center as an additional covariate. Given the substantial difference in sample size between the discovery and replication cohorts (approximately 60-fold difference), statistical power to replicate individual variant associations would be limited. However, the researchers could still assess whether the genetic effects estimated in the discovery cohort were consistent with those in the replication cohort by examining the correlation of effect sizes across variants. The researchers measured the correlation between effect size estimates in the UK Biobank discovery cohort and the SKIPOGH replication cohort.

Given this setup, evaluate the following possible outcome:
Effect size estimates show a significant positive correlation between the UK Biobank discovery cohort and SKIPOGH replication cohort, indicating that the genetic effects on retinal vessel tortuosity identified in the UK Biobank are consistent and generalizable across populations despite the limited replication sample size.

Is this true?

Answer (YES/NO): YES